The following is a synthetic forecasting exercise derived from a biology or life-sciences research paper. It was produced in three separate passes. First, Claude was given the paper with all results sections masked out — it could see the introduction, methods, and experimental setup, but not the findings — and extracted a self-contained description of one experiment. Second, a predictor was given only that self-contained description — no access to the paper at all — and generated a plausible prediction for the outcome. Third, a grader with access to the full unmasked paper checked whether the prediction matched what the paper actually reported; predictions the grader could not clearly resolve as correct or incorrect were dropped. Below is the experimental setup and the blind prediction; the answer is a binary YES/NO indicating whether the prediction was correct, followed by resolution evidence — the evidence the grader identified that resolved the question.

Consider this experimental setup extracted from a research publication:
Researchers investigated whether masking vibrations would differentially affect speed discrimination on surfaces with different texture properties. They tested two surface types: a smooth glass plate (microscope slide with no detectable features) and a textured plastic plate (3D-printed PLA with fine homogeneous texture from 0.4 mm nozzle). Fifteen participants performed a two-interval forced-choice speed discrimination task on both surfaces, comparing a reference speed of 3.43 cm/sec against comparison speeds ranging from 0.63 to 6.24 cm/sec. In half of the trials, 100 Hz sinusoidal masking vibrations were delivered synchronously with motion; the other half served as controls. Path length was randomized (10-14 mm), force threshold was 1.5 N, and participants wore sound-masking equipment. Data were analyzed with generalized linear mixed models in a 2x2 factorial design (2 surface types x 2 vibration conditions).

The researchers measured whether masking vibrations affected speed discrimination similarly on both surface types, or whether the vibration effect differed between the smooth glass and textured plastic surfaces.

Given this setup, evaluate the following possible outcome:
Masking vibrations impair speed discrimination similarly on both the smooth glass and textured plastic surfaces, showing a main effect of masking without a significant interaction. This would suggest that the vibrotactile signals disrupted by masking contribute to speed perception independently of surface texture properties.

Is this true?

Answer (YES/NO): YES